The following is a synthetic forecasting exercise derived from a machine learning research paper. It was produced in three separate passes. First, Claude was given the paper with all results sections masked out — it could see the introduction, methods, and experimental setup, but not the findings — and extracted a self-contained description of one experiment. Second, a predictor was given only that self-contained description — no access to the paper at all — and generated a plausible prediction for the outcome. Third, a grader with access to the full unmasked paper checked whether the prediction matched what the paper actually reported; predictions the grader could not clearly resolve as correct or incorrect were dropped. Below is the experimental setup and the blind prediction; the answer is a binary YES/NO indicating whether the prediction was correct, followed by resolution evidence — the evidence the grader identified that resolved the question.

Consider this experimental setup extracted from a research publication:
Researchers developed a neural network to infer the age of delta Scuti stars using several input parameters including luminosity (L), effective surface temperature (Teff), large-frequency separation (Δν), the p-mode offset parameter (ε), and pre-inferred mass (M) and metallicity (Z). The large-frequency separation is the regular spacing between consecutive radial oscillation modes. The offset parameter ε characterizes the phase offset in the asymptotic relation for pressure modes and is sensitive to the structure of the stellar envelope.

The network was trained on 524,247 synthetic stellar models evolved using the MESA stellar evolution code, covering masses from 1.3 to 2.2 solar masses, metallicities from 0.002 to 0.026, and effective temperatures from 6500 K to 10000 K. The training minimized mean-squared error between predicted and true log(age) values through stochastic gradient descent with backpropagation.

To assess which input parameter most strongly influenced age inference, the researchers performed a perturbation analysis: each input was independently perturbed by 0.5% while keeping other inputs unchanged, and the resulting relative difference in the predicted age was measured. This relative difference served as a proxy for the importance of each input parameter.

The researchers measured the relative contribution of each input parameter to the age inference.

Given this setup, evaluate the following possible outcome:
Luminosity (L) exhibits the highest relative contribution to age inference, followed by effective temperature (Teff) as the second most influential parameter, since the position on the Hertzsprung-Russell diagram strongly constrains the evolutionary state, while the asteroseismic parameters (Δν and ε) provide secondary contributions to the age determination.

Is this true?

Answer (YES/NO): NO